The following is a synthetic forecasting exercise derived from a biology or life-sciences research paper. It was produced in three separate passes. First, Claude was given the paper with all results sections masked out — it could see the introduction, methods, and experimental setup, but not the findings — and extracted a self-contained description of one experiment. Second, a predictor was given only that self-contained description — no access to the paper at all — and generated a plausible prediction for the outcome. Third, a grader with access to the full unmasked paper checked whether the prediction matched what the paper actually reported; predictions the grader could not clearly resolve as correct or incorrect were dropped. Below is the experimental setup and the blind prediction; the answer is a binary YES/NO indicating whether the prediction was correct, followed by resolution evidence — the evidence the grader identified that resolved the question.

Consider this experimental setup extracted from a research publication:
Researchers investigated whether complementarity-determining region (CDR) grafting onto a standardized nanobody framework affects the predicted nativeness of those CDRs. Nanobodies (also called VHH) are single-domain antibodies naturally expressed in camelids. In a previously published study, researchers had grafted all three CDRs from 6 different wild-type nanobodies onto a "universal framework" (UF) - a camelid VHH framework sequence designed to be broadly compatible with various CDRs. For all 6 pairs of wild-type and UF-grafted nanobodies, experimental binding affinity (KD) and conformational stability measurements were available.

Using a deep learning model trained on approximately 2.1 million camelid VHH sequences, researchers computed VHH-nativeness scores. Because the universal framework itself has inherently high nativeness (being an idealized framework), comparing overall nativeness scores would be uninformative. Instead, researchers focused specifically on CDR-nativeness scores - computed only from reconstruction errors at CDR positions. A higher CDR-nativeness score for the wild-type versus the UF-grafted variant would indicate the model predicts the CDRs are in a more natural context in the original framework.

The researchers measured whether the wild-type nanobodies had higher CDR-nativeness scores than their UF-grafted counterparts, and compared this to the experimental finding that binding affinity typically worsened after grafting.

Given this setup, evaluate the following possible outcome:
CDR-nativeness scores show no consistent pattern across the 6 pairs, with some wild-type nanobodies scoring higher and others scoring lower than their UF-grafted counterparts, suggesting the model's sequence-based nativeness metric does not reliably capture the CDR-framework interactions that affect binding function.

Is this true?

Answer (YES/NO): NO